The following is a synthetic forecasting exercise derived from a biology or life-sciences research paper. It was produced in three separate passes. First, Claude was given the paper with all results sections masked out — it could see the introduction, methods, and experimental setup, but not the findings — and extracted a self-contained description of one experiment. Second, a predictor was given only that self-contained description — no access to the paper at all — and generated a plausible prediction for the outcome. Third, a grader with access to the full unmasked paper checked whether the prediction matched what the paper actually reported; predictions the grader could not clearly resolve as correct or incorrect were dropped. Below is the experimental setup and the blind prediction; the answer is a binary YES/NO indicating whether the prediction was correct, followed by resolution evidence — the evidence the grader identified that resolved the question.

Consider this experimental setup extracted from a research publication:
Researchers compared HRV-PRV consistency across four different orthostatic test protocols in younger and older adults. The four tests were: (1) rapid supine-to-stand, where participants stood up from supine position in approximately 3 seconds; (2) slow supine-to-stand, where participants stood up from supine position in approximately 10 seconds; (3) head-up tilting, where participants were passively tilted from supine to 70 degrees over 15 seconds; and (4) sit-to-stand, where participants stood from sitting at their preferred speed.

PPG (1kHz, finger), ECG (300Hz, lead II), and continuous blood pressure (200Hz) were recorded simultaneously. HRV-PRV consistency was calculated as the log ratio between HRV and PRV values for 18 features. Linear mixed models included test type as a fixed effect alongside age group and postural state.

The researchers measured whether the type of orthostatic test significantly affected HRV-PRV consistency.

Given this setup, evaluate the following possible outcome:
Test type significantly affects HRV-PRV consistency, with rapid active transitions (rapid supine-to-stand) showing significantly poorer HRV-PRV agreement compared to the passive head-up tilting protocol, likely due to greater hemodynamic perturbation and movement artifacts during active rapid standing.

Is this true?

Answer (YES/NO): NO